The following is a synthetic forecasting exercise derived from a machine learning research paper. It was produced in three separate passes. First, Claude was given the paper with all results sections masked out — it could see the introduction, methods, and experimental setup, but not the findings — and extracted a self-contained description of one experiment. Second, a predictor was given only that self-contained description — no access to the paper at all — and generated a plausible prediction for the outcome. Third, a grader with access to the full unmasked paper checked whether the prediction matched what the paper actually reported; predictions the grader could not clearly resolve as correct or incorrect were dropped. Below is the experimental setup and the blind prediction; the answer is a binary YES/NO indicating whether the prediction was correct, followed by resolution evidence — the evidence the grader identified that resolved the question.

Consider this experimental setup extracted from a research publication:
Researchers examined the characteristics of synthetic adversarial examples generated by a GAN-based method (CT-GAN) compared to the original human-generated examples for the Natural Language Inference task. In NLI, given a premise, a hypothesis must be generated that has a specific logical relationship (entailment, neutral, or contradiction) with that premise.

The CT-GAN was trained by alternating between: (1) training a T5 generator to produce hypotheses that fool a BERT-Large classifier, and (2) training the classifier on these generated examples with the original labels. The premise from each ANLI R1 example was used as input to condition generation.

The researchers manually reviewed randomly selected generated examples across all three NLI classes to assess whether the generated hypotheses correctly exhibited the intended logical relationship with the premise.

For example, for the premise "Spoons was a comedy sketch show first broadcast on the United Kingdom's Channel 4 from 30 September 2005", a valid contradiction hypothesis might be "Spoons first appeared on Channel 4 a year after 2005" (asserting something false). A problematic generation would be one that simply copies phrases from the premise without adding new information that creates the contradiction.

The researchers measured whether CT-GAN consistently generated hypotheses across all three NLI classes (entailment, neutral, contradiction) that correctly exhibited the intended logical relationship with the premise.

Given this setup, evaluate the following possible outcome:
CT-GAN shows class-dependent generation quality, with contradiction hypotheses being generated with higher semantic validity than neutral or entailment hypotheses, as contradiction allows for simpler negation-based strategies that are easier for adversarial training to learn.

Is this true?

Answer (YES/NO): NO